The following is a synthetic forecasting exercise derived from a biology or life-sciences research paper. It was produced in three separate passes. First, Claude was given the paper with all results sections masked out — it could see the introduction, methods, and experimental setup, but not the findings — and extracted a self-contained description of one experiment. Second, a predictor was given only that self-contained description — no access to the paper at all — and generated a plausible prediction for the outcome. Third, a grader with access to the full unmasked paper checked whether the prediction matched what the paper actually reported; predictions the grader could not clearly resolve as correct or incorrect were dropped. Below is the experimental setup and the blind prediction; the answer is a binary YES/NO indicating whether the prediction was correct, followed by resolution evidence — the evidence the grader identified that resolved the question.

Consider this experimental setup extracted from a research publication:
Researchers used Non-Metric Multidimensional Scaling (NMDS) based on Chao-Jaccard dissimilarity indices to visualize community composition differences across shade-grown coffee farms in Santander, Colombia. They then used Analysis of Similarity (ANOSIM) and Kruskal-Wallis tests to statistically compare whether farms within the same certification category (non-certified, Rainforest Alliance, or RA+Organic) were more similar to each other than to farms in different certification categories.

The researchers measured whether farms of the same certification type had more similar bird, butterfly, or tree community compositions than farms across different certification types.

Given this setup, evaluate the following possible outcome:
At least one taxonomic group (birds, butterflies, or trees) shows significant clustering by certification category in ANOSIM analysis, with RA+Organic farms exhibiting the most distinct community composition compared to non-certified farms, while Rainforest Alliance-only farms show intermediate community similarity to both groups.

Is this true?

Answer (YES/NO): NO